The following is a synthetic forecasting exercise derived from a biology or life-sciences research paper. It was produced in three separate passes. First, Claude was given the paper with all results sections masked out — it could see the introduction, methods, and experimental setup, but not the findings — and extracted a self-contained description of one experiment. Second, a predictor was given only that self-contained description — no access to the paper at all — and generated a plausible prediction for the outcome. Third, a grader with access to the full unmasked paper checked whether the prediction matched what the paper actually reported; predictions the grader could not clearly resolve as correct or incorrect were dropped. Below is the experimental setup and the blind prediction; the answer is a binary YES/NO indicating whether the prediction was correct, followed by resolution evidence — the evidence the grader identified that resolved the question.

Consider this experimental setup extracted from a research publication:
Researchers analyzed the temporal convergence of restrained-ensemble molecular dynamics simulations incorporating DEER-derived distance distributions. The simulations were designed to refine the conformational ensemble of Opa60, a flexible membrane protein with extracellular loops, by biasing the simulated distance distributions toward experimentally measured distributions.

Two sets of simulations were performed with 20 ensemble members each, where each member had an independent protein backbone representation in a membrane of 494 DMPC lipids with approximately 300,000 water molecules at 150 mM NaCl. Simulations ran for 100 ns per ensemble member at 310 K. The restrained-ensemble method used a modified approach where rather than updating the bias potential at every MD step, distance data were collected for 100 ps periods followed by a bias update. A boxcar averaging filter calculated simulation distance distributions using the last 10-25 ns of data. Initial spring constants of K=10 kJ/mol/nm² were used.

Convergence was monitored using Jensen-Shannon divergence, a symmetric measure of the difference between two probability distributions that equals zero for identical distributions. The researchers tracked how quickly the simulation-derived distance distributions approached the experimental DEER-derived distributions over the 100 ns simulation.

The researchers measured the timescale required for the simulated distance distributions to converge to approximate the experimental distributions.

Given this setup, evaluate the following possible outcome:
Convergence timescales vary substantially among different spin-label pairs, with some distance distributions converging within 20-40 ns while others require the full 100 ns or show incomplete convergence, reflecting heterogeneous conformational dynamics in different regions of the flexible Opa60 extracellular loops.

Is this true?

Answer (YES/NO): NO